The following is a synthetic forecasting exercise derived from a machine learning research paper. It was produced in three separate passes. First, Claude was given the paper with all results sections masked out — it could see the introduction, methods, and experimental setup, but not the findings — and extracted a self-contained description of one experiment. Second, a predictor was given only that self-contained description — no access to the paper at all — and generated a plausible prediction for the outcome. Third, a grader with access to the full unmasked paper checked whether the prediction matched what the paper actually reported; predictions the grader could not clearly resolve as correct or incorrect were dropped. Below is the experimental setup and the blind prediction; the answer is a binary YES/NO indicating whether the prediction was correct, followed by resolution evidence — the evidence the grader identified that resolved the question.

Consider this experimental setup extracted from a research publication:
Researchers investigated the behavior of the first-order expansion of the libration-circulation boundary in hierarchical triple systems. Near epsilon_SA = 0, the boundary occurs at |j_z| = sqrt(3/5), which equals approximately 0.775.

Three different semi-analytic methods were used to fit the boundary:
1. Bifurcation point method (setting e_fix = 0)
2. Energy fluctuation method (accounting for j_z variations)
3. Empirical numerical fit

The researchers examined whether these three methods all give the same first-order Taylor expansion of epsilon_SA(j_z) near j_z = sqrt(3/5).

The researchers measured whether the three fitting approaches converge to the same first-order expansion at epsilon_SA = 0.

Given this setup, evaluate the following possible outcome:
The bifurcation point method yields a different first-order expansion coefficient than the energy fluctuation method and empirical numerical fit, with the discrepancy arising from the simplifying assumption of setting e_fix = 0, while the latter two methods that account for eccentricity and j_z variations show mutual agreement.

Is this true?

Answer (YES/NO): NO